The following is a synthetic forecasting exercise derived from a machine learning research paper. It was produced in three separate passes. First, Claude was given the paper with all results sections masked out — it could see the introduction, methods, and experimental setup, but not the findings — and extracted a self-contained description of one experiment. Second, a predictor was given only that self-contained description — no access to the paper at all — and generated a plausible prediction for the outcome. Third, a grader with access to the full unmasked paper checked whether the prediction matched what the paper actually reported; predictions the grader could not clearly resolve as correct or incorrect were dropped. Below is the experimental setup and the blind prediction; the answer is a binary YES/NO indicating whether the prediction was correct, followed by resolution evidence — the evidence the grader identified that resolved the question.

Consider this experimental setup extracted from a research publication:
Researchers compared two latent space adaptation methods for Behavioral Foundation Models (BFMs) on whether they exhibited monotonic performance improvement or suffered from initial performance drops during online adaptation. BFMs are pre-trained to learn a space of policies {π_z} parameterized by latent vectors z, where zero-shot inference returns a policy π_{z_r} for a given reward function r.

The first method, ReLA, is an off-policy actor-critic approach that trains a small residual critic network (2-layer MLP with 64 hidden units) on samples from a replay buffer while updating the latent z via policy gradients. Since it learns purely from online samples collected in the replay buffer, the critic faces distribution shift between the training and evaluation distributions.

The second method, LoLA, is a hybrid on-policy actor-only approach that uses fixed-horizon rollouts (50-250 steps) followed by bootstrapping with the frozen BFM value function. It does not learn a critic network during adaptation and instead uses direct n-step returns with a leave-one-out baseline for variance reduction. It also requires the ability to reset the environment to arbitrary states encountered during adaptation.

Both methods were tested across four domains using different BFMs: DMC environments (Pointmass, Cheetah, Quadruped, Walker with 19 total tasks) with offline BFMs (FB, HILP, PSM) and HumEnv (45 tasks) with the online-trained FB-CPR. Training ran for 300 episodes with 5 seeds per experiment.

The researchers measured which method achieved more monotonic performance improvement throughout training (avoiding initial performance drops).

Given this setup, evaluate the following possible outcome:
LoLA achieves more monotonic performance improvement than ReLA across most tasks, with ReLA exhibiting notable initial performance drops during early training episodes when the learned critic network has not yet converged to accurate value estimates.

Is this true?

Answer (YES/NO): YES